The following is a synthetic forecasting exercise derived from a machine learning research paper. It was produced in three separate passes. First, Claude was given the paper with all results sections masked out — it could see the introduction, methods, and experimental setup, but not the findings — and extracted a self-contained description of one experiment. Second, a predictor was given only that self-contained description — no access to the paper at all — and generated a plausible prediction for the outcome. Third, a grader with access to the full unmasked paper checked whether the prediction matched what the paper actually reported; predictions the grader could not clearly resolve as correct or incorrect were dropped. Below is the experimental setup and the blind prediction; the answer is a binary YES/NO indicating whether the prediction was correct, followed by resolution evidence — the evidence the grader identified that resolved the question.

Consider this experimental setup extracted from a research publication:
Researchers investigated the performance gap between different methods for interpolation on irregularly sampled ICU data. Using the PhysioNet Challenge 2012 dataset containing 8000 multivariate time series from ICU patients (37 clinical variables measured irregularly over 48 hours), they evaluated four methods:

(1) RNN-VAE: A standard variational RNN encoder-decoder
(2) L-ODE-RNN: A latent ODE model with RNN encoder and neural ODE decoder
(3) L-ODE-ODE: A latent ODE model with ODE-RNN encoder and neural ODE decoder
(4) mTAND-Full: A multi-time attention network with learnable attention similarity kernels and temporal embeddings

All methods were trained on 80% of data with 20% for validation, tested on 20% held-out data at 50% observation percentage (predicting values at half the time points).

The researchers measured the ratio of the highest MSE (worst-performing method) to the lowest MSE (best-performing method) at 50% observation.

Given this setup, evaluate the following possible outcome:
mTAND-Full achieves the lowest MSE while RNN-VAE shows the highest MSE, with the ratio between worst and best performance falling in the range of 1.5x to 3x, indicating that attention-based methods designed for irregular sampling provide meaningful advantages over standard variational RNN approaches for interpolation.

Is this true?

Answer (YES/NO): NO